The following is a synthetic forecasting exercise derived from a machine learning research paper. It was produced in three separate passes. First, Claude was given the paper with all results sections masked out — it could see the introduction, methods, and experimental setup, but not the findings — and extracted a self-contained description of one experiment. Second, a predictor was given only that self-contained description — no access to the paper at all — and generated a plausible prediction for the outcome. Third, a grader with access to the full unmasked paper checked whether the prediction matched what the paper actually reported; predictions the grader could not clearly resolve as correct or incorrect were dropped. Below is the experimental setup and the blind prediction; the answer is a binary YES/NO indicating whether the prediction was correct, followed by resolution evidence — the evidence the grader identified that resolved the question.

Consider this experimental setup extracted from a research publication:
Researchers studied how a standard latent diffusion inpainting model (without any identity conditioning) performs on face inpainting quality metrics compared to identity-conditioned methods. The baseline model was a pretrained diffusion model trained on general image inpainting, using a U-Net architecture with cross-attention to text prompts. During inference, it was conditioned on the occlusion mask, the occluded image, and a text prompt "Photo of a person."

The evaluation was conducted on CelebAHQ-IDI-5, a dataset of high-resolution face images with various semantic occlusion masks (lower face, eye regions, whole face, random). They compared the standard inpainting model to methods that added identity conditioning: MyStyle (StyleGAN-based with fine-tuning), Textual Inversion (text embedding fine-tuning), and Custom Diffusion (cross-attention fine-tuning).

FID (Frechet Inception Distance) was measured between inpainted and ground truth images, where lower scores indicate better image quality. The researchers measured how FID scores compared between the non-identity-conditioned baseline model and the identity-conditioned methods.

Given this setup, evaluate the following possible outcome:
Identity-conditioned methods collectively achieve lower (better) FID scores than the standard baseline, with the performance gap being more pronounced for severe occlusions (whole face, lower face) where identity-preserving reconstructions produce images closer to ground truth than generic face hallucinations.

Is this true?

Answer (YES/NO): NO